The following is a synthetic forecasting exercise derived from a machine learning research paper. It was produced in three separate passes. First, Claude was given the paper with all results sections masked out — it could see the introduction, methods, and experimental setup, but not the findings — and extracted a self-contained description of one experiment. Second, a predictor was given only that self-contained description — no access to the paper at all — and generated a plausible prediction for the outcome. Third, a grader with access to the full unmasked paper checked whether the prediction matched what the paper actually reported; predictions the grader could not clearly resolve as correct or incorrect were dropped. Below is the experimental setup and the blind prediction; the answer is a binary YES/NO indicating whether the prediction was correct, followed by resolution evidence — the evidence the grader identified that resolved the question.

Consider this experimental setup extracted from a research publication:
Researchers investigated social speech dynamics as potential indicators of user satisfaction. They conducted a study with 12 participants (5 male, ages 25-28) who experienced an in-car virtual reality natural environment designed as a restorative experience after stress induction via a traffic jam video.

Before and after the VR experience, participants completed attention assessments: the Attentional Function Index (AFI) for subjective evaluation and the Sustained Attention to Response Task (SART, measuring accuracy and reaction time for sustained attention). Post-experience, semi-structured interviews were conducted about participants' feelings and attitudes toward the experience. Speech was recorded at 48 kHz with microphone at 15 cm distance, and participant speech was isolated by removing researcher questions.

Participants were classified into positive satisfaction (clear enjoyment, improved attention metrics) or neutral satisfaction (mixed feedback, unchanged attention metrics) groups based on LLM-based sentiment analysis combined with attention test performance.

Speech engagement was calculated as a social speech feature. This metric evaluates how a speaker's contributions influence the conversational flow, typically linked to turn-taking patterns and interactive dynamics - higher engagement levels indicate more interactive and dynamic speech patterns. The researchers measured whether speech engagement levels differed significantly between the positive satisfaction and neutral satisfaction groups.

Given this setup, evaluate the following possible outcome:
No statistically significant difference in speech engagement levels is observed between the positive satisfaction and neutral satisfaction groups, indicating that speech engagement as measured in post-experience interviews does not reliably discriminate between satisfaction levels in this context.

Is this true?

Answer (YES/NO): NO